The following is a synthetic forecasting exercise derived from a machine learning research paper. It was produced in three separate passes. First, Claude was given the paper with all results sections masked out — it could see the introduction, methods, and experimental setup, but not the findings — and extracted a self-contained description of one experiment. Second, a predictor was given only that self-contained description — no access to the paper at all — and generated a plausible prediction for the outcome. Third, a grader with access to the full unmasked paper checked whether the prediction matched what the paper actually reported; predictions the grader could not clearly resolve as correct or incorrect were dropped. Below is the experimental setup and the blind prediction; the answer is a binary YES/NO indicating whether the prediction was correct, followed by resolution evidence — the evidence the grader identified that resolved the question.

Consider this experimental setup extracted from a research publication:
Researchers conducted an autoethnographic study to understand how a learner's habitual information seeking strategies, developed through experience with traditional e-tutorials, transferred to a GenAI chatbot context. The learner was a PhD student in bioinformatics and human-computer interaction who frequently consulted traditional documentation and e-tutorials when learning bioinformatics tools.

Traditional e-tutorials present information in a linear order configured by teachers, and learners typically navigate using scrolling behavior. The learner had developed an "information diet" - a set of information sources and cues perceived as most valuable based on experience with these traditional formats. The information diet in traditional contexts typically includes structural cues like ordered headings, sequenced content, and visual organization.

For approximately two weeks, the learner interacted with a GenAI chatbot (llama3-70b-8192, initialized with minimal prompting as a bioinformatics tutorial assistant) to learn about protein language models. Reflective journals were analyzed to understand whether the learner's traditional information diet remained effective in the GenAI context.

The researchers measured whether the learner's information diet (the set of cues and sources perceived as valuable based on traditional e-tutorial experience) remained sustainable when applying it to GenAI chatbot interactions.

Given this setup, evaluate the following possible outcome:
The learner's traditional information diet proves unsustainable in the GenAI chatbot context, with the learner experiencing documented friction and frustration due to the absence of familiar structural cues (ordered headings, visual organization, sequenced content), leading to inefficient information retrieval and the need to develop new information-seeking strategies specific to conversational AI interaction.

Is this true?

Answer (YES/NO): YES